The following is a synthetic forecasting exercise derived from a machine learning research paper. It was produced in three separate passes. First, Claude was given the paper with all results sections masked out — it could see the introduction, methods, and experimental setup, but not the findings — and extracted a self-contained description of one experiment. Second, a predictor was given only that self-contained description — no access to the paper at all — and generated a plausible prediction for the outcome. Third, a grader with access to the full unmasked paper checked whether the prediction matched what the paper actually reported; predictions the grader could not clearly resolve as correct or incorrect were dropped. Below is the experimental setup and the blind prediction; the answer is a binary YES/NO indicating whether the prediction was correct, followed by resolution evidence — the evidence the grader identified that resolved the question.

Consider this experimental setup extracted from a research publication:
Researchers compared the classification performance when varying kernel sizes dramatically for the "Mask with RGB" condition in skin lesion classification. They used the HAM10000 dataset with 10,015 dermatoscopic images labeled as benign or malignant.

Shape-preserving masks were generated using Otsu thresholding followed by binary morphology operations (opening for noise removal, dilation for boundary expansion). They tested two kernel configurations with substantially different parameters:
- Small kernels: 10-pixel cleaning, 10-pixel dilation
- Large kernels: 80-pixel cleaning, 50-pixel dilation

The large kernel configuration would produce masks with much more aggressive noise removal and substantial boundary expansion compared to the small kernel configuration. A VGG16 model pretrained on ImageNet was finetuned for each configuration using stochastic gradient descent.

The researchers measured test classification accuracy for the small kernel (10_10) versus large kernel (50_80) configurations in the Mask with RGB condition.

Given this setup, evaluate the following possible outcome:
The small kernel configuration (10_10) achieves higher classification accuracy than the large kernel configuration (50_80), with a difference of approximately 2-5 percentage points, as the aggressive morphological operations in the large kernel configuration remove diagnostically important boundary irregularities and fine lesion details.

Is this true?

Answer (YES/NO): NO